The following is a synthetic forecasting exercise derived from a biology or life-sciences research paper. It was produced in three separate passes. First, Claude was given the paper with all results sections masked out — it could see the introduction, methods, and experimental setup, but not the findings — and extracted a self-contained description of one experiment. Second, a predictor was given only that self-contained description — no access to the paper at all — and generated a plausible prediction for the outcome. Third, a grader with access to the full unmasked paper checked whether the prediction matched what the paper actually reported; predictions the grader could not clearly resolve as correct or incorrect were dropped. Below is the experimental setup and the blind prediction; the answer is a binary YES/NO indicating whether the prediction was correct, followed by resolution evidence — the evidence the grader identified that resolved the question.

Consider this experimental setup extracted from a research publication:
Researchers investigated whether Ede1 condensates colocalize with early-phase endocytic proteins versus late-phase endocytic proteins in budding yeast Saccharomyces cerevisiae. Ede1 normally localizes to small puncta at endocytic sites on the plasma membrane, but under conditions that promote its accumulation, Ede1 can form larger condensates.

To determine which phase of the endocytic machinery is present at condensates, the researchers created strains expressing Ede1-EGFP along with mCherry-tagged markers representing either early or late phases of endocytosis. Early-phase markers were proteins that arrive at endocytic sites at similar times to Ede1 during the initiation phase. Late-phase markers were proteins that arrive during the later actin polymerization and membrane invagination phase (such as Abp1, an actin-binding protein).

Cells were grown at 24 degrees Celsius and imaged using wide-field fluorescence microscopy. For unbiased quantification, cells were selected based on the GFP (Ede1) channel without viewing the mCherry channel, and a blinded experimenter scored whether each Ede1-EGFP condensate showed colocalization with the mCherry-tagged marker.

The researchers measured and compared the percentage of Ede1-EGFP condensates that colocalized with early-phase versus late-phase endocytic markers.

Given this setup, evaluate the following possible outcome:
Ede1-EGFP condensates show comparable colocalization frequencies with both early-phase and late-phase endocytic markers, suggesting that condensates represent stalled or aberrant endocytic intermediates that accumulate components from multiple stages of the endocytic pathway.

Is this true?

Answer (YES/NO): NO